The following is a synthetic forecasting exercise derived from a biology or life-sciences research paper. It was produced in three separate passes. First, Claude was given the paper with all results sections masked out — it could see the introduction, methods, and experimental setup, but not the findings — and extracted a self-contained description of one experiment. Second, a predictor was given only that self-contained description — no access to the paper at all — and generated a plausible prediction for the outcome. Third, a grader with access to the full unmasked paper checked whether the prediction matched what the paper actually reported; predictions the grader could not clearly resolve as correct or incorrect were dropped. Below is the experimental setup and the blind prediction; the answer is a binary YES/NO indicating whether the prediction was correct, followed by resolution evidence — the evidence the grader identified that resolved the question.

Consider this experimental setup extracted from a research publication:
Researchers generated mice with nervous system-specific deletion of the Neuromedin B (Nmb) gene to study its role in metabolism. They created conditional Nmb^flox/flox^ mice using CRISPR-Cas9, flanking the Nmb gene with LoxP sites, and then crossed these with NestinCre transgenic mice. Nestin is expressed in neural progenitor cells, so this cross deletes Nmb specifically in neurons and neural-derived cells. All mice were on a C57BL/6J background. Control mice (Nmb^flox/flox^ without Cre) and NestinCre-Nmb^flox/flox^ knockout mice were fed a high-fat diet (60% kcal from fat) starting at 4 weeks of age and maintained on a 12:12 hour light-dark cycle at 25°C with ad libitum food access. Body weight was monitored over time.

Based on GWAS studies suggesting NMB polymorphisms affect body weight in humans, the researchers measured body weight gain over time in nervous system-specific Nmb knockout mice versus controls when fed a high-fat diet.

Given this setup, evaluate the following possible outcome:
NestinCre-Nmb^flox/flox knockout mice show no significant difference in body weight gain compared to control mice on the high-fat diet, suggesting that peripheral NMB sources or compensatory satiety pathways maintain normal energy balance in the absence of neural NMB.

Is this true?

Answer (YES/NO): YES